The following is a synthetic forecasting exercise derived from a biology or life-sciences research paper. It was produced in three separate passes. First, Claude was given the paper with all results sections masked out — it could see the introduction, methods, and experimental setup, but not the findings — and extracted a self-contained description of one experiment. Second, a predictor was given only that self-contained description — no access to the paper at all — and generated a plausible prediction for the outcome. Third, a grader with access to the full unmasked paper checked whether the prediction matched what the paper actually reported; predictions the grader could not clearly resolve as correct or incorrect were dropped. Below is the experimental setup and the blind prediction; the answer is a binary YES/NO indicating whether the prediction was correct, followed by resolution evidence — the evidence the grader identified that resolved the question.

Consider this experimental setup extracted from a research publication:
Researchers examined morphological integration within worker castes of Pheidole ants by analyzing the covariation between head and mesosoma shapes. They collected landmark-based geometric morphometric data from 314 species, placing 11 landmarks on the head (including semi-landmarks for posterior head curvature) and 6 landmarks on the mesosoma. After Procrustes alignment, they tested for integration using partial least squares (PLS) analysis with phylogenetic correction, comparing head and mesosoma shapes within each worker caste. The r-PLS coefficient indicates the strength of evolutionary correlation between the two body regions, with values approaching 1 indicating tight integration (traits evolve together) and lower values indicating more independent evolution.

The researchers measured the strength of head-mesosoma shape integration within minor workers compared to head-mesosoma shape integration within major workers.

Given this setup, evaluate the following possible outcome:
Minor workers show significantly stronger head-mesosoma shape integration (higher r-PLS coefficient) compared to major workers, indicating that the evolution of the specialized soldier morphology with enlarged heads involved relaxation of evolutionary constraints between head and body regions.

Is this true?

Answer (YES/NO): NO